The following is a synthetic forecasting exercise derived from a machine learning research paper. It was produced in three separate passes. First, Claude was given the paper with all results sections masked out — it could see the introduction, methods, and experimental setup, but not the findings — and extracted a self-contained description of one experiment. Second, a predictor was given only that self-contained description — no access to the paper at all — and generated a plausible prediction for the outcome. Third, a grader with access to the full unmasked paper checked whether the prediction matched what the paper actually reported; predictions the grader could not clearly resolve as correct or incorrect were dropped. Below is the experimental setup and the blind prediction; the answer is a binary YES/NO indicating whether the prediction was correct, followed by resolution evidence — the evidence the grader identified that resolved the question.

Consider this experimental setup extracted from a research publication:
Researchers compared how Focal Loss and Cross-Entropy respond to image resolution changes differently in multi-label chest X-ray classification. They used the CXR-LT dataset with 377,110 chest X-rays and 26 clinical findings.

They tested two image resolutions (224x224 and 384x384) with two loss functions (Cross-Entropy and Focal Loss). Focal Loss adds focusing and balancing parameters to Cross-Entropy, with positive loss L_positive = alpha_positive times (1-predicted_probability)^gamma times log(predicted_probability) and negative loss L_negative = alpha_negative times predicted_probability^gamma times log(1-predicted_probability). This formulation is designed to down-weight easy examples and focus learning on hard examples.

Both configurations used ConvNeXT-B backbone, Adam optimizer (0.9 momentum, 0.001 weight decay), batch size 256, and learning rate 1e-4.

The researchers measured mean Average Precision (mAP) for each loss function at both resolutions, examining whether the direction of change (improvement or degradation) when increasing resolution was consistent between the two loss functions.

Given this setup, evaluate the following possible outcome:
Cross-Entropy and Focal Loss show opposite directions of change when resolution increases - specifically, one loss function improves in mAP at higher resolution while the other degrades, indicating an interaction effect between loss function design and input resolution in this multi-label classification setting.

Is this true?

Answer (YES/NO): YES